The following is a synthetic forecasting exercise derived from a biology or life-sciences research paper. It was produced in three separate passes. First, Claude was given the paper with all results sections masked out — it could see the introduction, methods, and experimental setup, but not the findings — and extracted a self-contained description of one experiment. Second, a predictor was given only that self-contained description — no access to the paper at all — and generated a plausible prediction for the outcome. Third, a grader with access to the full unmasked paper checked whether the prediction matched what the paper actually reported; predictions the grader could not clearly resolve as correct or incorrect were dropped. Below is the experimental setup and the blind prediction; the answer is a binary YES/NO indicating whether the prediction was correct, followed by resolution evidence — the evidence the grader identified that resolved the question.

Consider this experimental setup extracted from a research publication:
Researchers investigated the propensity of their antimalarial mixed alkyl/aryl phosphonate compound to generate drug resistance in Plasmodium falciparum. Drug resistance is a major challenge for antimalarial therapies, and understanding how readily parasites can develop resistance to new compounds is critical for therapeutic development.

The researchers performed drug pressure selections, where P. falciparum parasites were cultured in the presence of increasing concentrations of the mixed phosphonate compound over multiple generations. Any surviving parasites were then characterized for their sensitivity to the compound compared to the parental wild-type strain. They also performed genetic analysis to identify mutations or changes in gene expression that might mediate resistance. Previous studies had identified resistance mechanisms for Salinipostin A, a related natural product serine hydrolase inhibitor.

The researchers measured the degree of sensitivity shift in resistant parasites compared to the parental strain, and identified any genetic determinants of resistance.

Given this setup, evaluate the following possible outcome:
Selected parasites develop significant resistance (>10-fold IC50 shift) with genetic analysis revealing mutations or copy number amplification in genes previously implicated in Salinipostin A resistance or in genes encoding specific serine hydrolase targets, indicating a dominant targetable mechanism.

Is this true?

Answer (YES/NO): NO